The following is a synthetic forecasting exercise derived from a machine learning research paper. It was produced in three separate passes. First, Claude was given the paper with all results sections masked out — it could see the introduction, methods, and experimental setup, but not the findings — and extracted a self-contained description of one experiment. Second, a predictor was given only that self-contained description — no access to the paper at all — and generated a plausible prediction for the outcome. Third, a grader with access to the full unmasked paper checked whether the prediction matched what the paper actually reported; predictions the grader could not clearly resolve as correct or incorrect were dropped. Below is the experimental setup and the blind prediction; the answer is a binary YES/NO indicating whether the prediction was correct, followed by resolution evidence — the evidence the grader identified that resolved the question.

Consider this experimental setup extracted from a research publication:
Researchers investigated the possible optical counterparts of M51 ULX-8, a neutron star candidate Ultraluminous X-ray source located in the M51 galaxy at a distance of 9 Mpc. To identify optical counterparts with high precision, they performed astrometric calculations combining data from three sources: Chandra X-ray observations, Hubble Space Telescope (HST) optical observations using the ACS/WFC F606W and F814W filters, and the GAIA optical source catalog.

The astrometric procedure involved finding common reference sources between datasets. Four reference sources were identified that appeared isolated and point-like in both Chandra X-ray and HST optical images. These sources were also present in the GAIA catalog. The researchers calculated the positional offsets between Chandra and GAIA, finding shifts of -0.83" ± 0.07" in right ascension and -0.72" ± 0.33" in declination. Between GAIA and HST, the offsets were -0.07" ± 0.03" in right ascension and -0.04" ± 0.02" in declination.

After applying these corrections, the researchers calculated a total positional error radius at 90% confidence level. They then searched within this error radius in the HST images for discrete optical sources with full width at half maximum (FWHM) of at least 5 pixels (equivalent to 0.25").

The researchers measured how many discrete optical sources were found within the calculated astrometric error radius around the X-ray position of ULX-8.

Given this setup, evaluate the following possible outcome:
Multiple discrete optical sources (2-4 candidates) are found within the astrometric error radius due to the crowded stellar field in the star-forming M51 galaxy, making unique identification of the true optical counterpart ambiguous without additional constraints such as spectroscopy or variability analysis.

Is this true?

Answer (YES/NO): YES